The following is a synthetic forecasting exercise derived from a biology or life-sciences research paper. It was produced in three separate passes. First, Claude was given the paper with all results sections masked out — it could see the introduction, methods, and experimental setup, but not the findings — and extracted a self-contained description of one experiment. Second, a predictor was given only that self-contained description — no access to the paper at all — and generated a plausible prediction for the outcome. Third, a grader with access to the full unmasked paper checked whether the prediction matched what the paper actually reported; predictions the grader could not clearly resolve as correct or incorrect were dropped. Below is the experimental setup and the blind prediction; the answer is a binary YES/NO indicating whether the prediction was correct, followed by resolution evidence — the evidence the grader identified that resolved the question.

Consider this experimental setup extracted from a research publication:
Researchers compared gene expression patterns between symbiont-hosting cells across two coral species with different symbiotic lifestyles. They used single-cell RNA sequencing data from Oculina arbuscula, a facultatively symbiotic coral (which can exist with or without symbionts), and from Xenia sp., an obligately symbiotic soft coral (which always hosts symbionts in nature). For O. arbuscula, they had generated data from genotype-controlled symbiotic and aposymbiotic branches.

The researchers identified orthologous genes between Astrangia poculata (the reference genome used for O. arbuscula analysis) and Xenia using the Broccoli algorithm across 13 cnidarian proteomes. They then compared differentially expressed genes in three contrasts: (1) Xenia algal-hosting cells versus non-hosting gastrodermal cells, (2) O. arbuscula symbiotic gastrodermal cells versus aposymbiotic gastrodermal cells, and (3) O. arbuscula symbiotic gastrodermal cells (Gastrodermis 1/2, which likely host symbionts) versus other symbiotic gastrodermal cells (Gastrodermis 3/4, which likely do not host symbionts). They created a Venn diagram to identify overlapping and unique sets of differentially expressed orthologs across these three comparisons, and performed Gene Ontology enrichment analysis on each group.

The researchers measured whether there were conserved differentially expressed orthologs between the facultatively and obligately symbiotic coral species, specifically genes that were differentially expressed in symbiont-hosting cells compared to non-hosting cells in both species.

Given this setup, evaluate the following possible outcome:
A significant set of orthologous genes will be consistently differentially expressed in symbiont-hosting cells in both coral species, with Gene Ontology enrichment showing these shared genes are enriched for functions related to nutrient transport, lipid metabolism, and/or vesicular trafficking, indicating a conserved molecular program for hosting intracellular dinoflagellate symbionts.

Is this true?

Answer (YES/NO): NO